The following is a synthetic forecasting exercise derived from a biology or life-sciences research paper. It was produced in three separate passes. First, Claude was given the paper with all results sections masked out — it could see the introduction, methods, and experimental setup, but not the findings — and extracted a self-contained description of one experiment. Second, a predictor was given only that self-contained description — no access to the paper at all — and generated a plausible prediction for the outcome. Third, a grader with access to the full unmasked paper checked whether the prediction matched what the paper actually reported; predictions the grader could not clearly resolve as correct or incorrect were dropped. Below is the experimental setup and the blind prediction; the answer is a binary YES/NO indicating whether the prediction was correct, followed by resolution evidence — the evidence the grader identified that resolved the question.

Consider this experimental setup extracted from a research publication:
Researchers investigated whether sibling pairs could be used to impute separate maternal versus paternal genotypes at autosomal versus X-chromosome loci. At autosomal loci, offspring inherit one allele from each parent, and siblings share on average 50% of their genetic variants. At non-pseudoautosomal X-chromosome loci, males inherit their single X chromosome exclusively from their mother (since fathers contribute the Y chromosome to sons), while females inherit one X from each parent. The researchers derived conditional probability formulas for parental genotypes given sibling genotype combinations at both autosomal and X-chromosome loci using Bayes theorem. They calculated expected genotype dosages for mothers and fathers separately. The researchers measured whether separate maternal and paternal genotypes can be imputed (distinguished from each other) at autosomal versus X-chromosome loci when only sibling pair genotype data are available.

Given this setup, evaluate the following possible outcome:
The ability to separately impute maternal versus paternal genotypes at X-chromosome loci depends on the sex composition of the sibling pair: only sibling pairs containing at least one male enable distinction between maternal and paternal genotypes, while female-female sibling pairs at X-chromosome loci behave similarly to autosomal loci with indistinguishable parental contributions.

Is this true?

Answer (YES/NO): NO